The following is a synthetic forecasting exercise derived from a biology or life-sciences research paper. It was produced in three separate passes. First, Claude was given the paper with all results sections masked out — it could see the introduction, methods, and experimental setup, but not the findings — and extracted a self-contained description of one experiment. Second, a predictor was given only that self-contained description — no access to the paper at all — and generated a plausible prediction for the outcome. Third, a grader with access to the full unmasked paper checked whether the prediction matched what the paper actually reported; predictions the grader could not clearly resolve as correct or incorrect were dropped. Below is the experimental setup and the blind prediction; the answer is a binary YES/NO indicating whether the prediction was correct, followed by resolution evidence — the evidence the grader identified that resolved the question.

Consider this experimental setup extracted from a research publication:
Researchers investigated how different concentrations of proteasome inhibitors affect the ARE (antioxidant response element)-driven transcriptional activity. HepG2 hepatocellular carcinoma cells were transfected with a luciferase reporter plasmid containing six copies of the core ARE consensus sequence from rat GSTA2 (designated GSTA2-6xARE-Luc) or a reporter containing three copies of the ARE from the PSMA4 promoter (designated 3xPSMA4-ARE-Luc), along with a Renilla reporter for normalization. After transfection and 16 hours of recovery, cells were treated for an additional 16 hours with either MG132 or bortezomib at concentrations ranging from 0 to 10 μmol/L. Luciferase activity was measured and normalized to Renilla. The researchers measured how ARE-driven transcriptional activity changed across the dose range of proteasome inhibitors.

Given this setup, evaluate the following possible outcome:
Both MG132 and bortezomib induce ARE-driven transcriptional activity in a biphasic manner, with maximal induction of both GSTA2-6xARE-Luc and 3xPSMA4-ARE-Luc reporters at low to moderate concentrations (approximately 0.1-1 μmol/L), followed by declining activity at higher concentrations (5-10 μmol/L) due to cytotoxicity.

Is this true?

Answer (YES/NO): NO